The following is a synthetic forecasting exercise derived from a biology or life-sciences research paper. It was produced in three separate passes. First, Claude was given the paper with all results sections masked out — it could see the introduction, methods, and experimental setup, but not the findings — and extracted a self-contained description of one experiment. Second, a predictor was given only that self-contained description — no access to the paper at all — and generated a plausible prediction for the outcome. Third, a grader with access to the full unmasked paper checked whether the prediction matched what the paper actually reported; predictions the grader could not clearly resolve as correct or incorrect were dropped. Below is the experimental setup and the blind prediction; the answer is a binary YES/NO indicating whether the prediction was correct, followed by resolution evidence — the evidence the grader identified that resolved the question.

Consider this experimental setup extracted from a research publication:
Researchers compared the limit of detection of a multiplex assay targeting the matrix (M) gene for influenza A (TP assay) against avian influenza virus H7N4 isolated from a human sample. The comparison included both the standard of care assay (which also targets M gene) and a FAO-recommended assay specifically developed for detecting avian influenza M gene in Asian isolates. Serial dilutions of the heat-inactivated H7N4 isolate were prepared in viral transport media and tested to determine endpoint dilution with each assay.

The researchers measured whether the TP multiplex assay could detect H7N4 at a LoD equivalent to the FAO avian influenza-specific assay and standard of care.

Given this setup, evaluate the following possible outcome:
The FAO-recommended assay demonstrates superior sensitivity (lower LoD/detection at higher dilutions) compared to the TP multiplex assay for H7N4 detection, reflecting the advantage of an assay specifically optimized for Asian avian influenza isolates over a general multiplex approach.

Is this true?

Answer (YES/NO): YES